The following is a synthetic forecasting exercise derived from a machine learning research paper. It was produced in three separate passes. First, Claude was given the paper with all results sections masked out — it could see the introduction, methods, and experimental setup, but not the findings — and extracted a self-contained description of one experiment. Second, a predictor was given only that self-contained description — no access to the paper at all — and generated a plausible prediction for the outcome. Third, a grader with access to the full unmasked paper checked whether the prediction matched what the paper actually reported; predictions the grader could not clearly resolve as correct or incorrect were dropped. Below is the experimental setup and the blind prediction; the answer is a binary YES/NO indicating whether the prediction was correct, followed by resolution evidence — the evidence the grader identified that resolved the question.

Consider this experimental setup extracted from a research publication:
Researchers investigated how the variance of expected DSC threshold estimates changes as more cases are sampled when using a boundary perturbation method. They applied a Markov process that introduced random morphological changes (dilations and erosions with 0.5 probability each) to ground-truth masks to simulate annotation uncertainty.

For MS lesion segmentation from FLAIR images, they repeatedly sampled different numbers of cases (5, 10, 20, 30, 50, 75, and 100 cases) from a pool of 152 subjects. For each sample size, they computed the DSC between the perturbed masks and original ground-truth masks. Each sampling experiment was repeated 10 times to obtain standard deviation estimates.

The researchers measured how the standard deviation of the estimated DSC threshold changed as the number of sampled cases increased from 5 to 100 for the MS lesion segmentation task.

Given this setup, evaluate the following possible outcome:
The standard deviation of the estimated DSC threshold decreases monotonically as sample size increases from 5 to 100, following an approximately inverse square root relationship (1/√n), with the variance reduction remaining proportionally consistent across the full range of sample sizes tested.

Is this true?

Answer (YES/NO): NO